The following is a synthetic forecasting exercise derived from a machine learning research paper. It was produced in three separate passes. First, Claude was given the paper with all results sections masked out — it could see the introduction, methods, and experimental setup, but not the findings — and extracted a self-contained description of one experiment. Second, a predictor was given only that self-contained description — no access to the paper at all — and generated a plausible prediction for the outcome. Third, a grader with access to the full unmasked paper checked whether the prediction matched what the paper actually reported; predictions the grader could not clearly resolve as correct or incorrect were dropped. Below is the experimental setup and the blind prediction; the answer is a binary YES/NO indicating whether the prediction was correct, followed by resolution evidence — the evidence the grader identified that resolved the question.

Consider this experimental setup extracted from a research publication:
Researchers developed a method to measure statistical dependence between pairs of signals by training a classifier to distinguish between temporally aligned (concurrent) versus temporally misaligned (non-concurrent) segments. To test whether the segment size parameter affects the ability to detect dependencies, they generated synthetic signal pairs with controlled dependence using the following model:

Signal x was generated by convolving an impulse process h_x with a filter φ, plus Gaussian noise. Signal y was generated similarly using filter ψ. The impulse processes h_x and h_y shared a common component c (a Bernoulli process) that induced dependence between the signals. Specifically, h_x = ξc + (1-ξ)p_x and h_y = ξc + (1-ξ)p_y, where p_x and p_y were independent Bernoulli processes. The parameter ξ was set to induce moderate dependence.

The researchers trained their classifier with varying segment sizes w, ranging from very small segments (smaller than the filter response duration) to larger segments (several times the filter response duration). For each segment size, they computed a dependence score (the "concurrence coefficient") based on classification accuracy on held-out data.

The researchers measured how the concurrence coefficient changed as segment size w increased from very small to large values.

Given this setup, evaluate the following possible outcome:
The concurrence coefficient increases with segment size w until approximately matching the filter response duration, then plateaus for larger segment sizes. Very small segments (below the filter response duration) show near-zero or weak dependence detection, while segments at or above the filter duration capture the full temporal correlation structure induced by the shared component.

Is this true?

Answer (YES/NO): NO